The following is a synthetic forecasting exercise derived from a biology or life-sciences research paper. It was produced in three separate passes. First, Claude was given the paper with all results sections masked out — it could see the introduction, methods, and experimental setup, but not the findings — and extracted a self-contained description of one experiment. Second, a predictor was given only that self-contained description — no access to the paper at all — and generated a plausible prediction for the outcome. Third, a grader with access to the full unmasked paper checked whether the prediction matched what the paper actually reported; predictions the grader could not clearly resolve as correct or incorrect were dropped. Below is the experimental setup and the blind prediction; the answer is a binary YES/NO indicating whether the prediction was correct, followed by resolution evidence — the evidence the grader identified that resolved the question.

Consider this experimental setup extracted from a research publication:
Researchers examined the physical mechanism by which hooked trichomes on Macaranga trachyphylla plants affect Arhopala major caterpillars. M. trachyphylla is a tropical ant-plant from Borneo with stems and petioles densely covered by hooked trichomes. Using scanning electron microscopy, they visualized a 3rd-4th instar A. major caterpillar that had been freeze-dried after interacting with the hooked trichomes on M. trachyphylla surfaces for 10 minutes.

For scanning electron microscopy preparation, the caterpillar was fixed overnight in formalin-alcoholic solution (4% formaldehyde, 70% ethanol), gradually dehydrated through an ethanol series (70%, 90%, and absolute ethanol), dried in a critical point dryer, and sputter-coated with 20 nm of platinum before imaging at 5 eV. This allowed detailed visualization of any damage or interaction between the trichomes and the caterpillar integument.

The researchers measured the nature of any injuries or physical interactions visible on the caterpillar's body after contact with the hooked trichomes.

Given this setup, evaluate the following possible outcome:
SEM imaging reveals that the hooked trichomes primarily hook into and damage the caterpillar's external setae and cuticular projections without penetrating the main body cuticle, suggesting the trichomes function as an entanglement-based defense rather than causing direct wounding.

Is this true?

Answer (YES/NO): NO